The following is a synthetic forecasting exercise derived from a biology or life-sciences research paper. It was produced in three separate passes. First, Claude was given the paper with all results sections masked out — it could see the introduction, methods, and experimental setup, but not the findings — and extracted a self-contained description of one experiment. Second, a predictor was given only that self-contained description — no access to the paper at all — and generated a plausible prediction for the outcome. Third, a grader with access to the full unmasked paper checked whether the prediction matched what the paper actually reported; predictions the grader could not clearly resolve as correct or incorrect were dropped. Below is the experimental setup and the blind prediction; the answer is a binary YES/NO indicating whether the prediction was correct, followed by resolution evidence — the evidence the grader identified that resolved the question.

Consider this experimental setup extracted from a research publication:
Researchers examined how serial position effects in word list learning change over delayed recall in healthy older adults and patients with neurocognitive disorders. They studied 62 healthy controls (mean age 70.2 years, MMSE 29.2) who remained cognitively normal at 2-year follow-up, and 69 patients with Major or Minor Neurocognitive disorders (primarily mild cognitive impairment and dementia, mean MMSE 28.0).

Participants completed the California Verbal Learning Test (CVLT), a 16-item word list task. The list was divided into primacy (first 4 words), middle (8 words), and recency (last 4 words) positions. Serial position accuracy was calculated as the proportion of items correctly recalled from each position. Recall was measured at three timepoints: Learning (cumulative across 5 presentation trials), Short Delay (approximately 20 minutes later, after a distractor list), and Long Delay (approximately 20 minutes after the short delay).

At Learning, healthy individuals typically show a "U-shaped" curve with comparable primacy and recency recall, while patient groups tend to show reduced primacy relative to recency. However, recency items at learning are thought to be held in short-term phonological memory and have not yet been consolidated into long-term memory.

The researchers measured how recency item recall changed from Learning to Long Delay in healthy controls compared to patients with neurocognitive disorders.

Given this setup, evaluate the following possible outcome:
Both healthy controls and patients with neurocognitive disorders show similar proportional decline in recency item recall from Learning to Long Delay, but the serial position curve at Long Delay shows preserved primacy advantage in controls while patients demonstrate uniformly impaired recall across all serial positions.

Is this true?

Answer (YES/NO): NO